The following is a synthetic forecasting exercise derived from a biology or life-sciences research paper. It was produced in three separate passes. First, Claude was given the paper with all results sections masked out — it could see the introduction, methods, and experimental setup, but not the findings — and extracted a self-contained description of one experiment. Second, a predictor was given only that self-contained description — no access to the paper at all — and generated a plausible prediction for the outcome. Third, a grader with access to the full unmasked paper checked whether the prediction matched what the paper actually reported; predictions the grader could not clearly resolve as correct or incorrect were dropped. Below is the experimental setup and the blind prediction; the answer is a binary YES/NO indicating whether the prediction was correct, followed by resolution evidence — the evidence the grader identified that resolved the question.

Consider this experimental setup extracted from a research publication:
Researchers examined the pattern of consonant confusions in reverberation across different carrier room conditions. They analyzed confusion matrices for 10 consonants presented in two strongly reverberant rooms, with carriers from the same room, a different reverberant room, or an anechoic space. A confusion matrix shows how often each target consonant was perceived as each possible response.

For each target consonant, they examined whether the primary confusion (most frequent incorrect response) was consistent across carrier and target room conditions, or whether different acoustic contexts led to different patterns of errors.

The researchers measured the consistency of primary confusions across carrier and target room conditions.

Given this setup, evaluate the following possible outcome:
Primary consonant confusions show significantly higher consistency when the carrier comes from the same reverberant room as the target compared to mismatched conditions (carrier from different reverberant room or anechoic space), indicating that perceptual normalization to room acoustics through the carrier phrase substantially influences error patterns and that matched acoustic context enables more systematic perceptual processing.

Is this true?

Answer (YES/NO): NO